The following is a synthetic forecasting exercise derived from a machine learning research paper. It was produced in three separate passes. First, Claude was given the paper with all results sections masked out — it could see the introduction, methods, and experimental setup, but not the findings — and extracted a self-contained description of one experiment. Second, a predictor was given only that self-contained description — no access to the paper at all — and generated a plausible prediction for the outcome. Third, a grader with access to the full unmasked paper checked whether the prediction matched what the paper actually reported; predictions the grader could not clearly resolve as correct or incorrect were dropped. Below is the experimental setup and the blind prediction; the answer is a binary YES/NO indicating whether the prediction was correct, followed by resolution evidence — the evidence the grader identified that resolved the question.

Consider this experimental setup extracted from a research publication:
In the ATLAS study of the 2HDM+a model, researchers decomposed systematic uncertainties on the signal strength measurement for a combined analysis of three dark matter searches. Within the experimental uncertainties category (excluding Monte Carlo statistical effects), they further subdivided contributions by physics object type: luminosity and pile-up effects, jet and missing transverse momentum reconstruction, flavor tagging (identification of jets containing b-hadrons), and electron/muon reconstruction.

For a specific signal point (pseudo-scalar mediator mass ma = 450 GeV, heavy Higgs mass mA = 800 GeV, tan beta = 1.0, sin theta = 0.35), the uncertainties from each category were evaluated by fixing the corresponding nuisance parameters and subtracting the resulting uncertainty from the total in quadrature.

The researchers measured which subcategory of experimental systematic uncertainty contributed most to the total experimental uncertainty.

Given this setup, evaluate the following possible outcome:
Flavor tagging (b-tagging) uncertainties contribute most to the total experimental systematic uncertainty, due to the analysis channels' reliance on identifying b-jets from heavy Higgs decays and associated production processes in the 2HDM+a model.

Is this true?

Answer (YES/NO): NO